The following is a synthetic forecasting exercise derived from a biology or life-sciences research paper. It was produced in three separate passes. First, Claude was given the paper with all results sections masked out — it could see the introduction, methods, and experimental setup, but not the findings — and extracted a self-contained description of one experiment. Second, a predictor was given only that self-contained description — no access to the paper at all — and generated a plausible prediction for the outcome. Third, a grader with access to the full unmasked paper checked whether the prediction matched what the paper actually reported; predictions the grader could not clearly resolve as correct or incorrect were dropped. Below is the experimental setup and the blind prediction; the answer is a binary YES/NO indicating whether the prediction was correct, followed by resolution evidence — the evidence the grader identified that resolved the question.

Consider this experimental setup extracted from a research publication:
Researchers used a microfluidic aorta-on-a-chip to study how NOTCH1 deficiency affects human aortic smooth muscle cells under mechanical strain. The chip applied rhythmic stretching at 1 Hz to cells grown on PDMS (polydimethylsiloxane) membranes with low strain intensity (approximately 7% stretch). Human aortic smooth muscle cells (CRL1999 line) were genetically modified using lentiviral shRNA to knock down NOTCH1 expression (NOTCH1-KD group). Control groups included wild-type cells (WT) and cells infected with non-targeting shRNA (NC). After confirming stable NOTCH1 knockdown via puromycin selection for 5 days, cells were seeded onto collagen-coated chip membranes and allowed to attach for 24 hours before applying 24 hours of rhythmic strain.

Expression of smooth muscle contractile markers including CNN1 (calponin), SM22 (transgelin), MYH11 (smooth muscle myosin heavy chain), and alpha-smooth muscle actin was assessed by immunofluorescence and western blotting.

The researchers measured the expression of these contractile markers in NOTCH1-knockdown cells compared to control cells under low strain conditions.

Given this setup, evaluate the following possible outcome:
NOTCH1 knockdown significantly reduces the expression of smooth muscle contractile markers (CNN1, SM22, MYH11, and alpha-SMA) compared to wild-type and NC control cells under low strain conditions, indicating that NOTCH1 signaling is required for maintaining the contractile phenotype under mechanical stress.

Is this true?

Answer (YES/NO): YES